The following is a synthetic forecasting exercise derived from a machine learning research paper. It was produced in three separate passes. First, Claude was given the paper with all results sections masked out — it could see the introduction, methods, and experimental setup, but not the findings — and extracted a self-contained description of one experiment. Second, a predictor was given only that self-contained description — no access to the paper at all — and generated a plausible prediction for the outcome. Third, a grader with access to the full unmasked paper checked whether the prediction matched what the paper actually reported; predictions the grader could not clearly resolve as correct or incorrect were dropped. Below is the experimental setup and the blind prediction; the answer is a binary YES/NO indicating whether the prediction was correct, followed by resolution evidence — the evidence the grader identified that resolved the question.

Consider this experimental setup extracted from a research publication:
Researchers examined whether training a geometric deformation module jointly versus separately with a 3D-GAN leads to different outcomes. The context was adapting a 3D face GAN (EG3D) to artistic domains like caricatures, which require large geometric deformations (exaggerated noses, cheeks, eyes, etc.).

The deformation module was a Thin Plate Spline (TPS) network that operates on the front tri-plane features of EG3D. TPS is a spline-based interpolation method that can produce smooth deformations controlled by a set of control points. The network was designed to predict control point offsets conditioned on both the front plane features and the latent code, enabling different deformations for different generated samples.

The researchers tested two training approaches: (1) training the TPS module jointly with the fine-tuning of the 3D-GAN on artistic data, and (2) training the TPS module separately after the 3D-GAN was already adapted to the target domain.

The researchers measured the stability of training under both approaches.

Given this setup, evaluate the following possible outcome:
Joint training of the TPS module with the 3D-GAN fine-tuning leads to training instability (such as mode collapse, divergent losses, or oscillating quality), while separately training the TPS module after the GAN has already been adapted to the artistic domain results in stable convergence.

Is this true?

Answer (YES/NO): YES